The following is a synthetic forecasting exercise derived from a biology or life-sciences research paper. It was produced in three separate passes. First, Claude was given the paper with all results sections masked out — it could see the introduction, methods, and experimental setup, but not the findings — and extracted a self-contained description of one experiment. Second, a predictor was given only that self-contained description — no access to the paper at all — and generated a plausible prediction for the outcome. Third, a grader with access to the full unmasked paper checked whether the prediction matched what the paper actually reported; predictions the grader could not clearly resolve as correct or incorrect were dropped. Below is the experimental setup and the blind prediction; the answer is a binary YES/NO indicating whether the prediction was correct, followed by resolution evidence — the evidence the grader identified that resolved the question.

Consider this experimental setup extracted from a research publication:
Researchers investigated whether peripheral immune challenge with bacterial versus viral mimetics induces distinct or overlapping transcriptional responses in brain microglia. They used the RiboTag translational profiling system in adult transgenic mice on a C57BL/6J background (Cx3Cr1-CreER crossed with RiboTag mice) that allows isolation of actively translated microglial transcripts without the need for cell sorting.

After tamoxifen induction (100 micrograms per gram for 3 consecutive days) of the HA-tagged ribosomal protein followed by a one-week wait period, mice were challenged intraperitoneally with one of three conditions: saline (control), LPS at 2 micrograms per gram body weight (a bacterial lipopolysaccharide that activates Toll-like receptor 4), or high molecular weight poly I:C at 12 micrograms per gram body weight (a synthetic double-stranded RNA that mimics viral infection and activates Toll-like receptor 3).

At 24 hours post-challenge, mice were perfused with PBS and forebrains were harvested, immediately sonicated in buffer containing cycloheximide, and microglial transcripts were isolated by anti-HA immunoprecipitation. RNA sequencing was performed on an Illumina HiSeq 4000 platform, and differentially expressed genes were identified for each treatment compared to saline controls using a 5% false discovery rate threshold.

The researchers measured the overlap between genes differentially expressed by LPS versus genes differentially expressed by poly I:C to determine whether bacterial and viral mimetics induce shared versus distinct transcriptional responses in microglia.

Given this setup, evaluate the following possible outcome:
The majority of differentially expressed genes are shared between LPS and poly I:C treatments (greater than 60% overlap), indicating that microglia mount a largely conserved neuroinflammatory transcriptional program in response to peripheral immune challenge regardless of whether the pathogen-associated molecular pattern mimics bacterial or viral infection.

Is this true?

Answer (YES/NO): NO